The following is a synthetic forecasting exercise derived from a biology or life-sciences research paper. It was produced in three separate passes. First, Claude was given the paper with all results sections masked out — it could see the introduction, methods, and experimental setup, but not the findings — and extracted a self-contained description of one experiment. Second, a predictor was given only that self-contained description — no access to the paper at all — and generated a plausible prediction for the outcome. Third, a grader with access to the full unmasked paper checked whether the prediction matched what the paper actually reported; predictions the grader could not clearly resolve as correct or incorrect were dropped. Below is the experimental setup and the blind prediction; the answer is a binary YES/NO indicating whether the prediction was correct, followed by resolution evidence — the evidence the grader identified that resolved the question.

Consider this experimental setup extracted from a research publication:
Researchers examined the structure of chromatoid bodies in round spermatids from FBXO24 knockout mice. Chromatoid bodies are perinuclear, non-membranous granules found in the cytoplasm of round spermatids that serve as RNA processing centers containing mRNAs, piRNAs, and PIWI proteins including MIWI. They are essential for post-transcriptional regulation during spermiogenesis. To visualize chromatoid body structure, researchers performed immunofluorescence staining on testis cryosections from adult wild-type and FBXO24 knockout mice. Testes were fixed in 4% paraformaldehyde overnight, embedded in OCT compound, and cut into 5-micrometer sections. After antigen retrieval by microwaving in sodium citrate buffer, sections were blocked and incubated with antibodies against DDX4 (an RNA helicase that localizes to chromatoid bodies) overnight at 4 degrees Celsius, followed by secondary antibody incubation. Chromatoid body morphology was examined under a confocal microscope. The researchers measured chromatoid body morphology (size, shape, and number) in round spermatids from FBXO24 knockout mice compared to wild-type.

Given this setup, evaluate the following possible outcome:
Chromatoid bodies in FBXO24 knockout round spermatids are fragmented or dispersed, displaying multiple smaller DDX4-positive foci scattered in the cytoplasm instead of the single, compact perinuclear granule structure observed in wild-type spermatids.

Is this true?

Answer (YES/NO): NO